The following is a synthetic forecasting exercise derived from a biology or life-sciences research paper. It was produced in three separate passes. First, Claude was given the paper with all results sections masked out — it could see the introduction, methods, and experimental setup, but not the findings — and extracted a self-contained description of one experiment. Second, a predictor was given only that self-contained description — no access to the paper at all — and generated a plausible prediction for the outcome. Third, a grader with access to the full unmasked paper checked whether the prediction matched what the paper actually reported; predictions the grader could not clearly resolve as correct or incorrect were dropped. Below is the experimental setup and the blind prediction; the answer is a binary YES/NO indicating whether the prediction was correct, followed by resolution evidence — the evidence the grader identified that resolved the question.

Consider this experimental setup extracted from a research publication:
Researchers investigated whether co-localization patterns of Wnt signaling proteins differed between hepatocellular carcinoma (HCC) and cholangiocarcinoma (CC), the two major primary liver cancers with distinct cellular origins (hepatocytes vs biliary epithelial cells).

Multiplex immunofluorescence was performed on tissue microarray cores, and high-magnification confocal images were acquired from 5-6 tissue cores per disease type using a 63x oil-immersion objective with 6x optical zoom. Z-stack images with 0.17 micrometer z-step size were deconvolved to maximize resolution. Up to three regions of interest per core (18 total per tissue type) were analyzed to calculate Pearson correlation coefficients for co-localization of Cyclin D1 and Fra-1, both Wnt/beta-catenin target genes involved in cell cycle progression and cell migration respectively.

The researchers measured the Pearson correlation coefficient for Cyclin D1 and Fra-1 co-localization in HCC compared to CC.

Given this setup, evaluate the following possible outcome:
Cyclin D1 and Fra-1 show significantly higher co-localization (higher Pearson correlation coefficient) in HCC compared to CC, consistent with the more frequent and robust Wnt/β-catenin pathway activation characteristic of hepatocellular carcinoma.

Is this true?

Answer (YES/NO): NO